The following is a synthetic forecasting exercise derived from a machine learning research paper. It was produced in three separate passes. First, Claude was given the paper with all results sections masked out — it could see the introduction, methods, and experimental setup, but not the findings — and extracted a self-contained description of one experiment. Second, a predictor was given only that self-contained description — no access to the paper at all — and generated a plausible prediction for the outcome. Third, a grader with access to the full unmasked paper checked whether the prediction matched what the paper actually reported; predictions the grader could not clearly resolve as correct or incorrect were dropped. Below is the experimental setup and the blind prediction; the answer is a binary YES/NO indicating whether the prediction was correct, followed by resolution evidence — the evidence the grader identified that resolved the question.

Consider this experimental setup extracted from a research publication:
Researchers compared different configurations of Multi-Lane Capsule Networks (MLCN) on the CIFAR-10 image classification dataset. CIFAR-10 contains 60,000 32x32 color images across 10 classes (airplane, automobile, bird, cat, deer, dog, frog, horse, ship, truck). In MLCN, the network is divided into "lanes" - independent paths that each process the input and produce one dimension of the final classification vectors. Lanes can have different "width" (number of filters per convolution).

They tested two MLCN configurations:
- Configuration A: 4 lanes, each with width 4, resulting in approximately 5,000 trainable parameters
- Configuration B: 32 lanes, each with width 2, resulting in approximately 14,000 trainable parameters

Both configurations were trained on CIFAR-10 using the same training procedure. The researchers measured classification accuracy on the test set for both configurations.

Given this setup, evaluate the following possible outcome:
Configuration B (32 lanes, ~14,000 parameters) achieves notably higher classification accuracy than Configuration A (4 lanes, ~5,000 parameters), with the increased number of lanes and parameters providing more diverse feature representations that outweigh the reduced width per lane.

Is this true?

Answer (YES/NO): YES